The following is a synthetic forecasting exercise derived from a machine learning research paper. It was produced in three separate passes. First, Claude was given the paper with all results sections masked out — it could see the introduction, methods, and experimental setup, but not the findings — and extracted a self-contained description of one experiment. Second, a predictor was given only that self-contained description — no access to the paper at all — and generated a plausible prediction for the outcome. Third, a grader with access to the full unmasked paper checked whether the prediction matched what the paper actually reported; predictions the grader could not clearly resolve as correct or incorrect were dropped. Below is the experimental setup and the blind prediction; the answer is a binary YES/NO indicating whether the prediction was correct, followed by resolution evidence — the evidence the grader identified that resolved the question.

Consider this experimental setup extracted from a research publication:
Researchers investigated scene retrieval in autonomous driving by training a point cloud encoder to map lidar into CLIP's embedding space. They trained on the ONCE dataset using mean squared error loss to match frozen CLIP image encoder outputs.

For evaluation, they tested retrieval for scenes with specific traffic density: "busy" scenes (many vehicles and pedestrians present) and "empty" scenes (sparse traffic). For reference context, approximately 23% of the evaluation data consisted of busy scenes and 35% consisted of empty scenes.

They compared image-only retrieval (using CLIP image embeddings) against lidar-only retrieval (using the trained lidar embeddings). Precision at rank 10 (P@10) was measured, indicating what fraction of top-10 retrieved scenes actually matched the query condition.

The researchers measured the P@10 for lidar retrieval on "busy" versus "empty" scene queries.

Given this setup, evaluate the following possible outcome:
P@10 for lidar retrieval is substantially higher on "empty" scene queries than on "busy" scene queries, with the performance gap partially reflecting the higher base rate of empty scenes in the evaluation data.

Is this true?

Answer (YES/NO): NO